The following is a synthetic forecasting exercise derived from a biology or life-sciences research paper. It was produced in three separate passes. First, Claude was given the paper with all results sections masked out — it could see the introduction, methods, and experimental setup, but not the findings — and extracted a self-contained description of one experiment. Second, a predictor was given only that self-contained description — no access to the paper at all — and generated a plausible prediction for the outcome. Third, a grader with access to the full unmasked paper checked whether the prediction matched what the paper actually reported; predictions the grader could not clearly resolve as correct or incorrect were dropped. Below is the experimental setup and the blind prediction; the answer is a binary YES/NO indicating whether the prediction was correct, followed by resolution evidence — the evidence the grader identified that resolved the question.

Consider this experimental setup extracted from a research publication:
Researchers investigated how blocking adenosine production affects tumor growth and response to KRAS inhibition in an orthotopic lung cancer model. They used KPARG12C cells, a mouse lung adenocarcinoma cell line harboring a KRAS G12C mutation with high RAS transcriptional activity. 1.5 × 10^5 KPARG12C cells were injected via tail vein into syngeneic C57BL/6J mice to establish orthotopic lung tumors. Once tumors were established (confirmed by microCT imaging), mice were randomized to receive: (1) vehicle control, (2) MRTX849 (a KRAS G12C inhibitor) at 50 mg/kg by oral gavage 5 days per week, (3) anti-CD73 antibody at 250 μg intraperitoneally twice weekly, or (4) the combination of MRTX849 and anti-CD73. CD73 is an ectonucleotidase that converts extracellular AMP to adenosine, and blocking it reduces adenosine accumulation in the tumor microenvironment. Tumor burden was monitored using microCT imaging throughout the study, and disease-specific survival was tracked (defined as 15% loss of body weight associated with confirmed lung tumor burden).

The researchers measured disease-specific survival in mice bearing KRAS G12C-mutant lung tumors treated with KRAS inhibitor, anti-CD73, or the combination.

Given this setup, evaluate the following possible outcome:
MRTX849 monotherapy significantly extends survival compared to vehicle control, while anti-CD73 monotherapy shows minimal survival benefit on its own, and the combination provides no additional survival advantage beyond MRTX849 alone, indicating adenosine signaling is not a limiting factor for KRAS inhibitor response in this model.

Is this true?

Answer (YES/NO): NO